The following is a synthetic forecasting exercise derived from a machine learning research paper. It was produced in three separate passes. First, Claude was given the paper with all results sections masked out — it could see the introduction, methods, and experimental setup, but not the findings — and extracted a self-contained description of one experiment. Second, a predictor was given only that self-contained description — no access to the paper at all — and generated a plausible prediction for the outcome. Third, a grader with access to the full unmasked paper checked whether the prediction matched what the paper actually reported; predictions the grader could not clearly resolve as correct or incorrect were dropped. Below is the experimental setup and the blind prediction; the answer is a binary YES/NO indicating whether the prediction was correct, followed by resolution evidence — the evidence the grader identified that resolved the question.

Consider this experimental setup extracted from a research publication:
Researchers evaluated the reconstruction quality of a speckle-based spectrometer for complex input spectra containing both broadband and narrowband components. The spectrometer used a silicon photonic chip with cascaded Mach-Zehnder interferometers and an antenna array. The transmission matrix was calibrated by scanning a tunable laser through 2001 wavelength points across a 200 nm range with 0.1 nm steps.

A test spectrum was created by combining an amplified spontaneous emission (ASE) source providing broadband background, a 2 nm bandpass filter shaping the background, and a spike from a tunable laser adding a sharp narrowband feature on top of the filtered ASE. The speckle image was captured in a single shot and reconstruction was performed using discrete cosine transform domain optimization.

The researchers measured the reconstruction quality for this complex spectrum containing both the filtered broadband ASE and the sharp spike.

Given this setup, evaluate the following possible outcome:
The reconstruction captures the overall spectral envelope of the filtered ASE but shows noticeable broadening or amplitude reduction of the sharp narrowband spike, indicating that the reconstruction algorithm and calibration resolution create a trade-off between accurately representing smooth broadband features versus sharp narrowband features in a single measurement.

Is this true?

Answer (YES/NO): NO